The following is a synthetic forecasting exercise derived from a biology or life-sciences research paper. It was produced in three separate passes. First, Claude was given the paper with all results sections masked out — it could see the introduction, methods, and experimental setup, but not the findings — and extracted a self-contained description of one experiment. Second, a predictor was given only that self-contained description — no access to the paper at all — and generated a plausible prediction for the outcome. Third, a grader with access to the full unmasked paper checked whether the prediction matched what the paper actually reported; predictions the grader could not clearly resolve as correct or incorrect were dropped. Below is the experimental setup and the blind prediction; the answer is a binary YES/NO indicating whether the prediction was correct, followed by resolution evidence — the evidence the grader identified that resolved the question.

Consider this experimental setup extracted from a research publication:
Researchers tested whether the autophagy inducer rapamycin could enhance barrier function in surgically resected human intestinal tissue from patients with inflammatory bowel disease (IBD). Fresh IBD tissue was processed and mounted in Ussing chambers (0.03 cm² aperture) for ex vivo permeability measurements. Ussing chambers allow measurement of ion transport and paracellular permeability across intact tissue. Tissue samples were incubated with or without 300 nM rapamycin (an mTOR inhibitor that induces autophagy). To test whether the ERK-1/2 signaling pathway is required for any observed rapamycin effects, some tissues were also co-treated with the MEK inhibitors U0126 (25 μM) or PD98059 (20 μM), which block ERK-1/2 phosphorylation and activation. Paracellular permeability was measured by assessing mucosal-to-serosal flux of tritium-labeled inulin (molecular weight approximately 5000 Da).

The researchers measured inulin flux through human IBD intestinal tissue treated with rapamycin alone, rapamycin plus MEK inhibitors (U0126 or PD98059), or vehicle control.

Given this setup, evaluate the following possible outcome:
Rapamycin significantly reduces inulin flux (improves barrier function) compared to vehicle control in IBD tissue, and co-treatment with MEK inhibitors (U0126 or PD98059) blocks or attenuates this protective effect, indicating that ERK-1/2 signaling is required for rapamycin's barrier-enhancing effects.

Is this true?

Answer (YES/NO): YES